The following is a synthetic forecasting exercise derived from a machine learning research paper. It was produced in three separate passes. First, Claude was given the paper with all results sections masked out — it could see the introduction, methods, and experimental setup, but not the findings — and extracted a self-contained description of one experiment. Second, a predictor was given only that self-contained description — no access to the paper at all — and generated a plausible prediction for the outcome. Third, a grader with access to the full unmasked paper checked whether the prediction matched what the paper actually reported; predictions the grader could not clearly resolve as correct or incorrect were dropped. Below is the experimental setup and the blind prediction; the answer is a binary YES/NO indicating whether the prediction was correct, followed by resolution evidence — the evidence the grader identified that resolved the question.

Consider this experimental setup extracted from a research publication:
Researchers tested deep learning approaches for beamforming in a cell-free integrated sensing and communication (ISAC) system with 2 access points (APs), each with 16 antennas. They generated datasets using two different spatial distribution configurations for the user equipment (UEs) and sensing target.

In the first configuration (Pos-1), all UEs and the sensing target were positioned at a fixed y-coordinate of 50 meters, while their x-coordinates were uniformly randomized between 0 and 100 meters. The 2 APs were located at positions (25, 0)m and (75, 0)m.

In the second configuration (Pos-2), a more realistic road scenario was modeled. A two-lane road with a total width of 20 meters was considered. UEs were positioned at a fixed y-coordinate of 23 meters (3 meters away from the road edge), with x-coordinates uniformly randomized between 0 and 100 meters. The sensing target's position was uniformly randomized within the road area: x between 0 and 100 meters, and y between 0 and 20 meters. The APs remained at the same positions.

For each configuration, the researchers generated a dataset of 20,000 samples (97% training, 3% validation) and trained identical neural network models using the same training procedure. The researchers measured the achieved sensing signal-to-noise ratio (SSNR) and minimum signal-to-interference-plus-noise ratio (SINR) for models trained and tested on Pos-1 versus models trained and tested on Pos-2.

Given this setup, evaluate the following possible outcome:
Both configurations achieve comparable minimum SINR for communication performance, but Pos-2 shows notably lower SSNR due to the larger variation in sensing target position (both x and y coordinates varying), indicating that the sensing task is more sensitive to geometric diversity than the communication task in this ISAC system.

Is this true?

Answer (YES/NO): NO